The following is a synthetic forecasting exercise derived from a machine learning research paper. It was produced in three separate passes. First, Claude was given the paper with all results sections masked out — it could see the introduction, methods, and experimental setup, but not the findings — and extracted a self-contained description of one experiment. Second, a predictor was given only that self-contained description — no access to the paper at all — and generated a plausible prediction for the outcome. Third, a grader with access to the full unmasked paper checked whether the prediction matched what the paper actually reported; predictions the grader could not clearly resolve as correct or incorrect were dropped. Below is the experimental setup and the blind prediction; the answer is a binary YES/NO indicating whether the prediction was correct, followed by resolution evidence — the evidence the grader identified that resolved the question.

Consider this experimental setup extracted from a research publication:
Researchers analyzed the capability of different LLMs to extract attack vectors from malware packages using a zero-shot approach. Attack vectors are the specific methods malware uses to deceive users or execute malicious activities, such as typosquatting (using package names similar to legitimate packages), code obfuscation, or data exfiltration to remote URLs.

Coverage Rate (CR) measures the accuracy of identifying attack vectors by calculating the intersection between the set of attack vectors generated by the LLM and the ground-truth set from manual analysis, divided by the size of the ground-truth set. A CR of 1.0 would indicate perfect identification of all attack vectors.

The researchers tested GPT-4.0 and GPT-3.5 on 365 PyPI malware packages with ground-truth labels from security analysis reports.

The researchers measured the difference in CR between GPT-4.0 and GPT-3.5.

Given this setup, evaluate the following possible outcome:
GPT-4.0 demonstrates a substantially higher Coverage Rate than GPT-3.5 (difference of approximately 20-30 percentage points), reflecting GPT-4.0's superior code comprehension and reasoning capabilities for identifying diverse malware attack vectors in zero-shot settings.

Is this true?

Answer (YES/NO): NO